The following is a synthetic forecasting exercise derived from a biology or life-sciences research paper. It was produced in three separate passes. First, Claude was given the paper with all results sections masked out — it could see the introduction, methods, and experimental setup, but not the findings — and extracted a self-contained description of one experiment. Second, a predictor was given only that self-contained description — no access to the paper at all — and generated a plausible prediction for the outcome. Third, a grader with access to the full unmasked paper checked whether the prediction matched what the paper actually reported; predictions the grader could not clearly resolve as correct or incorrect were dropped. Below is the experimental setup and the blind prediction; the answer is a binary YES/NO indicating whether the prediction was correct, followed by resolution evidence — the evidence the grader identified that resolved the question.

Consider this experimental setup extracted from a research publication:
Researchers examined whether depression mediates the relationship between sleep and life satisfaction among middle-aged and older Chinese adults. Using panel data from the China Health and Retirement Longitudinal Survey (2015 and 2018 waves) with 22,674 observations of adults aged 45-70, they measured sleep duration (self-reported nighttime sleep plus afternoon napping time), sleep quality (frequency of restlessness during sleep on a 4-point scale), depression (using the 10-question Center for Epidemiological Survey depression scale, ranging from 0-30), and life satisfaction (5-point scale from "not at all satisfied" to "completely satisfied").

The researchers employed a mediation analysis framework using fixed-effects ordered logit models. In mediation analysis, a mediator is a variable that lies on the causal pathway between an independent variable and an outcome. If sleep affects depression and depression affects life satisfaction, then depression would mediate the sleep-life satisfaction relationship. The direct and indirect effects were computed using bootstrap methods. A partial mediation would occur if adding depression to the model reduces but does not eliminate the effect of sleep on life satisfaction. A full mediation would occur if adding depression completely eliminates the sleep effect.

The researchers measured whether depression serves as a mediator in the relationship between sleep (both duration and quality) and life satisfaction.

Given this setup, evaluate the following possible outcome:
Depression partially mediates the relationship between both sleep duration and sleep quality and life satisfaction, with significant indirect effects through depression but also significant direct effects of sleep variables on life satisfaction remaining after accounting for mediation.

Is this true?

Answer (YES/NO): NO